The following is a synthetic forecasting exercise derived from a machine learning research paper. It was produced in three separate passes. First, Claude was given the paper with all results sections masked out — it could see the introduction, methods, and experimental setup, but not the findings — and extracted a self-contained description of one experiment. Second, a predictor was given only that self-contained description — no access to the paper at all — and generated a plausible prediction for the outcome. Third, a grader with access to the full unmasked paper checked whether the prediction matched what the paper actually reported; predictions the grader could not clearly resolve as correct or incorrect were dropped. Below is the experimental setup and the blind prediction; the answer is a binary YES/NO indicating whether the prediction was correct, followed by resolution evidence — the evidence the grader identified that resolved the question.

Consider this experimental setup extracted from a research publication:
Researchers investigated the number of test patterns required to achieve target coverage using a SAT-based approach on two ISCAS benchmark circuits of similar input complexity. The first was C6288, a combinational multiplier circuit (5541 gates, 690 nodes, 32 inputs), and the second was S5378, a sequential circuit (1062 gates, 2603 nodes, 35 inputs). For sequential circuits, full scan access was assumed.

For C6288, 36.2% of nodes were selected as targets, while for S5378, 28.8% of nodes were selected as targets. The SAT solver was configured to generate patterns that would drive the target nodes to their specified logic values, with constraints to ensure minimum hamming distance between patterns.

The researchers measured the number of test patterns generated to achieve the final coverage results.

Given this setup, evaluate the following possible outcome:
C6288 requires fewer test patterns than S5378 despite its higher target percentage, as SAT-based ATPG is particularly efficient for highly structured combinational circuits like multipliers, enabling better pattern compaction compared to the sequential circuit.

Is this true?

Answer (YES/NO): YES